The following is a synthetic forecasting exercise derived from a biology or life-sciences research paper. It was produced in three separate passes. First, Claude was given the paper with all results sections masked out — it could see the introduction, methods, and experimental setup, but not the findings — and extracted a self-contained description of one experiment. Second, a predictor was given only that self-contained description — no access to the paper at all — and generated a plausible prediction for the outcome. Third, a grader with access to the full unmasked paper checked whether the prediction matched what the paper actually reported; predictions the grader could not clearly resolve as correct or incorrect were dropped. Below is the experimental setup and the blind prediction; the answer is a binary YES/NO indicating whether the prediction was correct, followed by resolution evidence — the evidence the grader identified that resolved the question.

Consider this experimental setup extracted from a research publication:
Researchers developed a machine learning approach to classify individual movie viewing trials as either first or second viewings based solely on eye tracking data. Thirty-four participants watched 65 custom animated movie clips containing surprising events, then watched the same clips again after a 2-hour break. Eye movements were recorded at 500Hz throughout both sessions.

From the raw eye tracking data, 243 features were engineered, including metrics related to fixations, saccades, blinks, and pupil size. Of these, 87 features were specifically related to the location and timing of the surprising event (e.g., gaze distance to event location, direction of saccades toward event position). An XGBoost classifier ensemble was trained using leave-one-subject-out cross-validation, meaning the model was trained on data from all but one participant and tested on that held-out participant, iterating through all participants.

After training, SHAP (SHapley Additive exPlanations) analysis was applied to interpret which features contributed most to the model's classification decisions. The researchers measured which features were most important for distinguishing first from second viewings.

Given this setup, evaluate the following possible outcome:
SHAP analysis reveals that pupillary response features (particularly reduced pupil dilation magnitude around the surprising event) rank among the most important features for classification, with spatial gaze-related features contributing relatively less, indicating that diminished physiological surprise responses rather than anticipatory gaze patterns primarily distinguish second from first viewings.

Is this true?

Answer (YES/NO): NO